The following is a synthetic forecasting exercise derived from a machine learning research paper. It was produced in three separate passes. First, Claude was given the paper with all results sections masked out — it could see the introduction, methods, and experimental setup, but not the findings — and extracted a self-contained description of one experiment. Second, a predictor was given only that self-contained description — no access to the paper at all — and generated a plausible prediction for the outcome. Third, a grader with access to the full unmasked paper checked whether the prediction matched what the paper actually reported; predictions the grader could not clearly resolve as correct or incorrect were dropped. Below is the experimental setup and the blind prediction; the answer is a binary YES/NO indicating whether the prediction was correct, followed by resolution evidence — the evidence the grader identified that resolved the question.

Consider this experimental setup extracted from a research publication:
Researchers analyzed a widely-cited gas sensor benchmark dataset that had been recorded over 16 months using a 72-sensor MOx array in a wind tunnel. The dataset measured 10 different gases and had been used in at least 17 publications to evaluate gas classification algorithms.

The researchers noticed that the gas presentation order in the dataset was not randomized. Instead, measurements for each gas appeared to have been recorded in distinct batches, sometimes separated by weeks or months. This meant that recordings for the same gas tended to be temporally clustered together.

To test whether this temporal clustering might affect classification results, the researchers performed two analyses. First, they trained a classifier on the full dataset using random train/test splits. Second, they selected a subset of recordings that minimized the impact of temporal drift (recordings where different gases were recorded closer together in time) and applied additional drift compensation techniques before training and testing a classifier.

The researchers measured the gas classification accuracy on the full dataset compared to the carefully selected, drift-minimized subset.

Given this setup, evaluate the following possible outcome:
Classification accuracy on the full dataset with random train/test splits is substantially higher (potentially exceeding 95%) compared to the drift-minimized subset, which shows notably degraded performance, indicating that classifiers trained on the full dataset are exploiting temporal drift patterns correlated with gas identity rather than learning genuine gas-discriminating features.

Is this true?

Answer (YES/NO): YES